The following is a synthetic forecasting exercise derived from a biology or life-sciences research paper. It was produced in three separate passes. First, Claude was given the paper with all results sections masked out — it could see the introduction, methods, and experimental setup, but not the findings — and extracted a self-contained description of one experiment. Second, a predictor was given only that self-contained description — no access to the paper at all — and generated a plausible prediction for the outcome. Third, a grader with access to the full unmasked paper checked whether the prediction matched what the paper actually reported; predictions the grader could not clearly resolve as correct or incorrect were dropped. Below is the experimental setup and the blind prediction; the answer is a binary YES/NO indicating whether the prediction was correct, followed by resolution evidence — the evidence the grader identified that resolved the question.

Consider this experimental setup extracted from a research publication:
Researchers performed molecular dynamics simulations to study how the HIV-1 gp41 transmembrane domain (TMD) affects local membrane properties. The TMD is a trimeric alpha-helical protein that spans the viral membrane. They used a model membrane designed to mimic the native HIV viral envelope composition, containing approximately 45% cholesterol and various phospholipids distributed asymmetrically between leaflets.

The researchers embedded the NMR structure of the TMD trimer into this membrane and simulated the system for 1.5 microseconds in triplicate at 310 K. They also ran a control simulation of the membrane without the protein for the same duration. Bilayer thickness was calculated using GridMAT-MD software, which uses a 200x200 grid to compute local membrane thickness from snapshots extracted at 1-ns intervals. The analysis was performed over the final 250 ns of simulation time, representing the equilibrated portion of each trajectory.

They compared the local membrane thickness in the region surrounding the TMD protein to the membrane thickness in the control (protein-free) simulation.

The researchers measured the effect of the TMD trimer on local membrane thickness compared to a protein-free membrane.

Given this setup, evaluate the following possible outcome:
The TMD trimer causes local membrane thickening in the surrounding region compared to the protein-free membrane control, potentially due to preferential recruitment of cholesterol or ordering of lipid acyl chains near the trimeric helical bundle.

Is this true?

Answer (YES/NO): NO